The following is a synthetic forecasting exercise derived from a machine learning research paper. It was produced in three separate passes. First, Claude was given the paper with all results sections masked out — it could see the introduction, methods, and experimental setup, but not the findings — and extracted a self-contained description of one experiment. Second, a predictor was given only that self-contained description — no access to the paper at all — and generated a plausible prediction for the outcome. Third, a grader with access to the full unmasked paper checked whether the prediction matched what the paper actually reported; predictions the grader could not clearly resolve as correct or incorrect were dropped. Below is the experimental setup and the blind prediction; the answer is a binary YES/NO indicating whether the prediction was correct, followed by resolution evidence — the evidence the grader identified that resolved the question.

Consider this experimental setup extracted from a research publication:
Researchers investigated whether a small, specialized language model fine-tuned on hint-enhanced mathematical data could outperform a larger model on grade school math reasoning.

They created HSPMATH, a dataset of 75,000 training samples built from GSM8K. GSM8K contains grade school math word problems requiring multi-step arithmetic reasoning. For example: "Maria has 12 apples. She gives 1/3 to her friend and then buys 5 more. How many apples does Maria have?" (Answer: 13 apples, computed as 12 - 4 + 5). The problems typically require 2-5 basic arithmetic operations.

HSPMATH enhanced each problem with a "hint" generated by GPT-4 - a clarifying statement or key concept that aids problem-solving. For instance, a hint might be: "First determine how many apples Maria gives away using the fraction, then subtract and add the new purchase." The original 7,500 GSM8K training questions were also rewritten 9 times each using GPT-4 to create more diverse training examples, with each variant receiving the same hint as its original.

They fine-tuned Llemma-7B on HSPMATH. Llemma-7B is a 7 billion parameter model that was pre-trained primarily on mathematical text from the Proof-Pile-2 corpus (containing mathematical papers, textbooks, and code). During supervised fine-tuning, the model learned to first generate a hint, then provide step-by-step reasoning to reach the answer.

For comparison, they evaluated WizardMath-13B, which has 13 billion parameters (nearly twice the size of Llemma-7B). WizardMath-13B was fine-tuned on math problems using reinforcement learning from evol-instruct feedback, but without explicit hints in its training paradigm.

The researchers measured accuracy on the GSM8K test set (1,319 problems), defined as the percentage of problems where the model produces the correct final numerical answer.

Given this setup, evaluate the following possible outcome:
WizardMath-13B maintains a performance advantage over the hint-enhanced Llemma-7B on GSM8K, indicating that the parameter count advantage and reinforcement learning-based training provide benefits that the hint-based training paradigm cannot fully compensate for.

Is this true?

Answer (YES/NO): NO